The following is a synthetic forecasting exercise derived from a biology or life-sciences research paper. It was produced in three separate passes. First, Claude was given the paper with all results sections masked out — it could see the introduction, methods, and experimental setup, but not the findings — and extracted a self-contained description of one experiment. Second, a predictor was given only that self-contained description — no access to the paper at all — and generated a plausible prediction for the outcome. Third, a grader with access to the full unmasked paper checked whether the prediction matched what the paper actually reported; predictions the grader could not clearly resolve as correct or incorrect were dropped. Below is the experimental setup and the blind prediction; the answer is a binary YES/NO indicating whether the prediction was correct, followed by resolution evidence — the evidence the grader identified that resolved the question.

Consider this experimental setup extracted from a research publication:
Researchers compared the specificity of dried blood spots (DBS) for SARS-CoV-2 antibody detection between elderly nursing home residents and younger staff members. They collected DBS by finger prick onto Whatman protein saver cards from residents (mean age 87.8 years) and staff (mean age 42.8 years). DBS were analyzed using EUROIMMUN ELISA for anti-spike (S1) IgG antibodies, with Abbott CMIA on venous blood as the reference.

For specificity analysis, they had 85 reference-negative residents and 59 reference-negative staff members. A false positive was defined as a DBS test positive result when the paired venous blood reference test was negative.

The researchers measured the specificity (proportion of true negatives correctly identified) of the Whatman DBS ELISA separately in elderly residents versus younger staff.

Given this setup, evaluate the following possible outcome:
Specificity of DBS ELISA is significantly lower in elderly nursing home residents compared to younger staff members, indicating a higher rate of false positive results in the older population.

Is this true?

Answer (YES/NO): NO